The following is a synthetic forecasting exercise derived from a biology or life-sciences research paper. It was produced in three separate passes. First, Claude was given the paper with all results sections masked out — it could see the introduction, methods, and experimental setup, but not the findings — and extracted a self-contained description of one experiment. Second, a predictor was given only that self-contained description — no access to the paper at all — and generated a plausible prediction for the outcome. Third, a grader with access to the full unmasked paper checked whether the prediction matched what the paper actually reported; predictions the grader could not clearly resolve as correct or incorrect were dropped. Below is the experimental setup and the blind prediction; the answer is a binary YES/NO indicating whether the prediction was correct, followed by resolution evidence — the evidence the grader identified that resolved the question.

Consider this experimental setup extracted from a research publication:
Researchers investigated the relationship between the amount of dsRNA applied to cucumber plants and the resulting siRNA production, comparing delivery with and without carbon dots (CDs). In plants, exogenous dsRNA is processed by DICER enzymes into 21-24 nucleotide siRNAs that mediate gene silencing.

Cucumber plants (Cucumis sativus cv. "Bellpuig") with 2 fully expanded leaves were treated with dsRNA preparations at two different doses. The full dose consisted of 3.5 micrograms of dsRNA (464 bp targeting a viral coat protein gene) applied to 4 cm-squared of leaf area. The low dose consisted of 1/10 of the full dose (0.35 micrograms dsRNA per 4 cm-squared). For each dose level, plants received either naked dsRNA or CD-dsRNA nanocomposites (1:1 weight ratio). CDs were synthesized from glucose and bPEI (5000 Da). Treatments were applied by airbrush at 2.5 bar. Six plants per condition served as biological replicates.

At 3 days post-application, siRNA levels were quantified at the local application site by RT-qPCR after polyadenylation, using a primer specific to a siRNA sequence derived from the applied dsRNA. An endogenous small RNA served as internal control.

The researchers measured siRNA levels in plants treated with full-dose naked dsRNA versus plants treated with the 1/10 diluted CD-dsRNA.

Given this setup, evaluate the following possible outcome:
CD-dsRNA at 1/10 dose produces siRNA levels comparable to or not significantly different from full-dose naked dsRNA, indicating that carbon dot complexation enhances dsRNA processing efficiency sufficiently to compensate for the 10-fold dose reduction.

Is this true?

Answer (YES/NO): YES